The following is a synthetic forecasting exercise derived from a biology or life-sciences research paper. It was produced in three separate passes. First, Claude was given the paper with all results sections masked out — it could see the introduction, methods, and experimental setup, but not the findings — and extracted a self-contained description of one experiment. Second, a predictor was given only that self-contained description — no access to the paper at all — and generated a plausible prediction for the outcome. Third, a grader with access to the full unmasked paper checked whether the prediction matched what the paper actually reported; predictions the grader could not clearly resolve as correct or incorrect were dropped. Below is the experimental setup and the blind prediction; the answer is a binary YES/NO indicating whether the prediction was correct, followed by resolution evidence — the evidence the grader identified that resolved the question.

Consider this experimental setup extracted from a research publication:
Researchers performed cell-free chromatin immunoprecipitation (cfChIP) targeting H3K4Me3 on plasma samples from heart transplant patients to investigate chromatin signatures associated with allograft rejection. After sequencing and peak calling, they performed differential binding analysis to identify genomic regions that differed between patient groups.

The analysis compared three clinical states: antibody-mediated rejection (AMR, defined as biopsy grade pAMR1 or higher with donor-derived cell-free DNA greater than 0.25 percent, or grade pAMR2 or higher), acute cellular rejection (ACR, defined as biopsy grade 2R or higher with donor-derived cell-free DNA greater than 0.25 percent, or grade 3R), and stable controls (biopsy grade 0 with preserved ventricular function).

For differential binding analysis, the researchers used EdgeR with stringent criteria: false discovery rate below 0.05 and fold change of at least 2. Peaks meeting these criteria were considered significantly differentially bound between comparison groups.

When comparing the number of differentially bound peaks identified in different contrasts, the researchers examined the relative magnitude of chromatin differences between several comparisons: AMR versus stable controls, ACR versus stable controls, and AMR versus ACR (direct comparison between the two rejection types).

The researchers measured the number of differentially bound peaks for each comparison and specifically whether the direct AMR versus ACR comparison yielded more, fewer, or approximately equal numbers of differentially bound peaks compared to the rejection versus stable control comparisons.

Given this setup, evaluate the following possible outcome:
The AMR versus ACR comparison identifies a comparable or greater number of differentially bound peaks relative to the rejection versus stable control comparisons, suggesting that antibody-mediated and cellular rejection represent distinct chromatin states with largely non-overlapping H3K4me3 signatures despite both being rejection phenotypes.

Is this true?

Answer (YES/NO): NO